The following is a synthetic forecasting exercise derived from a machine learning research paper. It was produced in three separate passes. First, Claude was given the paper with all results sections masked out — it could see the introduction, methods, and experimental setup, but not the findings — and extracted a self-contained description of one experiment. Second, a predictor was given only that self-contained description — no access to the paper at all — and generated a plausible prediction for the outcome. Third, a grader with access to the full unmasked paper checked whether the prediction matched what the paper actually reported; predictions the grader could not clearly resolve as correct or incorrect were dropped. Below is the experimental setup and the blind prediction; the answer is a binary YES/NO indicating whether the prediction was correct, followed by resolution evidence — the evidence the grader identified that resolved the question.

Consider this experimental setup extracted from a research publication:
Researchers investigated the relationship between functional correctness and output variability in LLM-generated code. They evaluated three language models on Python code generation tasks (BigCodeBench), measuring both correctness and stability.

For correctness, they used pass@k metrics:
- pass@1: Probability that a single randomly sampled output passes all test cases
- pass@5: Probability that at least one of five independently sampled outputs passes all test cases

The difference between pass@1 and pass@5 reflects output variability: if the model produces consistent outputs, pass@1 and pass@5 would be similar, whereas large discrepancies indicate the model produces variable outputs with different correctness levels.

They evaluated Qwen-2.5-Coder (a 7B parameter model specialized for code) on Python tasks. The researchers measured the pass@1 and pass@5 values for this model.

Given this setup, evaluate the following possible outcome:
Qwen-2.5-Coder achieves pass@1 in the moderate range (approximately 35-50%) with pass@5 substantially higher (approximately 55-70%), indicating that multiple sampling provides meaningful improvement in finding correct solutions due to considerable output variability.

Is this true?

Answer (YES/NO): NO